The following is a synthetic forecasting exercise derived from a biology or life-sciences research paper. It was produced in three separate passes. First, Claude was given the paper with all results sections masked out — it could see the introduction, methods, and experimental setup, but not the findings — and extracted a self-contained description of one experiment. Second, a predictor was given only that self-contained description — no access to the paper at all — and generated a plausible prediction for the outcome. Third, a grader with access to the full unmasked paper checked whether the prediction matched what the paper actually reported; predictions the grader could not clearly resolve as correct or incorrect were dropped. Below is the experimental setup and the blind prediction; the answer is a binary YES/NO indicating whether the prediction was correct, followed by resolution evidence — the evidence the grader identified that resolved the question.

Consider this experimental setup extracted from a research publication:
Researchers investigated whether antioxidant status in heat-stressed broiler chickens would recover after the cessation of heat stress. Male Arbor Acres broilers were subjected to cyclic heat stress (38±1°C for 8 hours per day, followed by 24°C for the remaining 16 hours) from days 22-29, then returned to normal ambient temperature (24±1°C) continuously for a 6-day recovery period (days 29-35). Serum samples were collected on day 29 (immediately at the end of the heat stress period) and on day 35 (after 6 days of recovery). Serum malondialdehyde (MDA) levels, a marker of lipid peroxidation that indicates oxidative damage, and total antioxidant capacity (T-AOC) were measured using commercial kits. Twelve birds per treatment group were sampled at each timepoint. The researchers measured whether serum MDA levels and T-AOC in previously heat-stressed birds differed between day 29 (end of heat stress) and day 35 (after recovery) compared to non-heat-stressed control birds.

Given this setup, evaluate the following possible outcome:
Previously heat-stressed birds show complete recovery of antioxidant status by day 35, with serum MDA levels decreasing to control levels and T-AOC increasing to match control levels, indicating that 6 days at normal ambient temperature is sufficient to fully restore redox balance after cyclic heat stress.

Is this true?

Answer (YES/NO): NO